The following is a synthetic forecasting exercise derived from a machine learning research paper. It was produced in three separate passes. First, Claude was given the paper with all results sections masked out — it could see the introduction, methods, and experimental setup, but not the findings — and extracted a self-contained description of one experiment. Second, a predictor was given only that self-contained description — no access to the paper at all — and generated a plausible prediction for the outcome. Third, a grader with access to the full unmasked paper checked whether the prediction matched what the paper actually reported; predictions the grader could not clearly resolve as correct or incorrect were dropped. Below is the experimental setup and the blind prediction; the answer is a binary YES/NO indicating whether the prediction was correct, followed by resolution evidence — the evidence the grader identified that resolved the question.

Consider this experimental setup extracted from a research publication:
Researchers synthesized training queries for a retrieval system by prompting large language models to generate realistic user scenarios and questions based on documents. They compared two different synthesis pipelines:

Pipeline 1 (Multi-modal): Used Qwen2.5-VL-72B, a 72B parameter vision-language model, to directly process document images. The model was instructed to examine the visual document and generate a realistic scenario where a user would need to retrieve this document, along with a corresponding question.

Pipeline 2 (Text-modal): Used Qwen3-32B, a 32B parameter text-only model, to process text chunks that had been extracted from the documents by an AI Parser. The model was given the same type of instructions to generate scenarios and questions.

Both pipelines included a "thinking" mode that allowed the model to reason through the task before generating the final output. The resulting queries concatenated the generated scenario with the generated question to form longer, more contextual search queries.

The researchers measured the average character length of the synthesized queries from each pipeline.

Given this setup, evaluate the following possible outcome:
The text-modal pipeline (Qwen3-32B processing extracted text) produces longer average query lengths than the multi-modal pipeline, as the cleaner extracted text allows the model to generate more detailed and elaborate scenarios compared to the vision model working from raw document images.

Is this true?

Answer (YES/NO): NO